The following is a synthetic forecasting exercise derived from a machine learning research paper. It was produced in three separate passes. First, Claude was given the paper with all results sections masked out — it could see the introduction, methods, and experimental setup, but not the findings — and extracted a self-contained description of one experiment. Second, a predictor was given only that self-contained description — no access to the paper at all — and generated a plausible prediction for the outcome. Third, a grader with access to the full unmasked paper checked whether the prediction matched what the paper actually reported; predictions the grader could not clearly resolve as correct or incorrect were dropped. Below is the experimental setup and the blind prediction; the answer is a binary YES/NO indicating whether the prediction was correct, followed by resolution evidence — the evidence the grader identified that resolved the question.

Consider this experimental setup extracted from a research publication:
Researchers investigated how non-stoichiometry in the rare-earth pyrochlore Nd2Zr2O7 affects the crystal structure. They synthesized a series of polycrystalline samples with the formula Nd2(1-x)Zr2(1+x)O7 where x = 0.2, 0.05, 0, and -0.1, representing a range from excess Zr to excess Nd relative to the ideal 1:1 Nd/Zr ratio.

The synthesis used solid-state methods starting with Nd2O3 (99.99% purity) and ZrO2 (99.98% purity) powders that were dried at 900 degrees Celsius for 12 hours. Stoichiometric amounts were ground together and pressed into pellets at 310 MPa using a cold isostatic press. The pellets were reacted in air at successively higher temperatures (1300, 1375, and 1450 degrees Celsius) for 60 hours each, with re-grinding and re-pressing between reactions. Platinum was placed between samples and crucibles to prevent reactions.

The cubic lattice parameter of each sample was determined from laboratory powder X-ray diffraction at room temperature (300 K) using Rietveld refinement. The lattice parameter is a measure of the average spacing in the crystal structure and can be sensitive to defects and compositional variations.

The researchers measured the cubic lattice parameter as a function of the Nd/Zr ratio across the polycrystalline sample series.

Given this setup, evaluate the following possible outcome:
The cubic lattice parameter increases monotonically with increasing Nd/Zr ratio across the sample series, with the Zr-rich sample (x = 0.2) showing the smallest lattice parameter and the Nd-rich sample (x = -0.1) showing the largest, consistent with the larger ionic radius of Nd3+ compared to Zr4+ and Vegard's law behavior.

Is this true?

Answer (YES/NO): YES